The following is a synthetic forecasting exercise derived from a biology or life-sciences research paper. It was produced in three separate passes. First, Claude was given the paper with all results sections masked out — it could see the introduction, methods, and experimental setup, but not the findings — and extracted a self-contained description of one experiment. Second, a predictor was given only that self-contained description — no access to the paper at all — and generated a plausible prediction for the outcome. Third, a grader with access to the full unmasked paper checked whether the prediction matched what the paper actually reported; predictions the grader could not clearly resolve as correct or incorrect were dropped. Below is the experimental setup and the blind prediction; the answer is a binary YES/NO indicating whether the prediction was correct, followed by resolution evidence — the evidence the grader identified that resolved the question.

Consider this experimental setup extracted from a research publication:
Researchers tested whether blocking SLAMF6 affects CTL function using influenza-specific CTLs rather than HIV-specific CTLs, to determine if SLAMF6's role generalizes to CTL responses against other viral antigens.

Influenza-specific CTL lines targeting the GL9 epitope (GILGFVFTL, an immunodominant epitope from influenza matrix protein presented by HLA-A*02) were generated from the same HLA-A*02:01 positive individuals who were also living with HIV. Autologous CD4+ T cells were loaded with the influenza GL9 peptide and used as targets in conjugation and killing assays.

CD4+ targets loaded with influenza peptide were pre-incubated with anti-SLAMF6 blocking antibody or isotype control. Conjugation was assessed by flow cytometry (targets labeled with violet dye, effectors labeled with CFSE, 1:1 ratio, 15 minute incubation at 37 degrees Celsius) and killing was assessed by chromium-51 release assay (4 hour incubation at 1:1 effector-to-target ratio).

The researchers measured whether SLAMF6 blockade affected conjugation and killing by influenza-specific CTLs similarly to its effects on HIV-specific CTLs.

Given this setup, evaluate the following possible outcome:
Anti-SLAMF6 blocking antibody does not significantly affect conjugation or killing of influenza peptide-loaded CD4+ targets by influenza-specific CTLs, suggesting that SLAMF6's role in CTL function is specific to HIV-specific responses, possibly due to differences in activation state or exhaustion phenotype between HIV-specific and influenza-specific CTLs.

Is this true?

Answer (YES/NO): NO